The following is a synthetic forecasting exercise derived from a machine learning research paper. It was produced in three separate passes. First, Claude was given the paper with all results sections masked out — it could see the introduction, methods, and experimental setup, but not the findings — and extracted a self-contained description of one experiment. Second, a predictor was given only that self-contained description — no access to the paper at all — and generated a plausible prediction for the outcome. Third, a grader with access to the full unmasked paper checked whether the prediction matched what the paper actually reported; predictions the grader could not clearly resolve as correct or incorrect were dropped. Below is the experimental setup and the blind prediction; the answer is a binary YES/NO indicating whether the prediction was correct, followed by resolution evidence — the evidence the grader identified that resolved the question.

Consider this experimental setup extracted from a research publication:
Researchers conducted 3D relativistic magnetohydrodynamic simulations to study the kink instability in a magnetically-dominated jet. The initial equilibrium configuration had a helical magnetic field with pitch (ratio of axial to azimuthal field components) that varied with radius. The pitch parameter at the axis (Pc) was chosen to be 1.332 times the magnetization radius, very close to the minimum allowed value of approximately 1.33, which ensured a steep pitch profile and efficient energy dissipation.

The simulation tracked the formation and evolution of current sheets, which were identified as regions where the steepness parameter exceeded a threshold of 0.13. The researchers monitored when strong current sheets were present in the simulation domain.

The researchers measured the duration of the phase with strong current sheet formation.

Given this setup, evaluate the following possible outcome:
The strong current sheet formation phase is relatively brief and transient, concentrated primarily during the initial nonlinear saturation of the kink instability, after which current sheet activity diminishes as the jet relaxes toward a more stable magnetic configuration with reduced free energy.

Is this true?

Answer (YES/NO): YES